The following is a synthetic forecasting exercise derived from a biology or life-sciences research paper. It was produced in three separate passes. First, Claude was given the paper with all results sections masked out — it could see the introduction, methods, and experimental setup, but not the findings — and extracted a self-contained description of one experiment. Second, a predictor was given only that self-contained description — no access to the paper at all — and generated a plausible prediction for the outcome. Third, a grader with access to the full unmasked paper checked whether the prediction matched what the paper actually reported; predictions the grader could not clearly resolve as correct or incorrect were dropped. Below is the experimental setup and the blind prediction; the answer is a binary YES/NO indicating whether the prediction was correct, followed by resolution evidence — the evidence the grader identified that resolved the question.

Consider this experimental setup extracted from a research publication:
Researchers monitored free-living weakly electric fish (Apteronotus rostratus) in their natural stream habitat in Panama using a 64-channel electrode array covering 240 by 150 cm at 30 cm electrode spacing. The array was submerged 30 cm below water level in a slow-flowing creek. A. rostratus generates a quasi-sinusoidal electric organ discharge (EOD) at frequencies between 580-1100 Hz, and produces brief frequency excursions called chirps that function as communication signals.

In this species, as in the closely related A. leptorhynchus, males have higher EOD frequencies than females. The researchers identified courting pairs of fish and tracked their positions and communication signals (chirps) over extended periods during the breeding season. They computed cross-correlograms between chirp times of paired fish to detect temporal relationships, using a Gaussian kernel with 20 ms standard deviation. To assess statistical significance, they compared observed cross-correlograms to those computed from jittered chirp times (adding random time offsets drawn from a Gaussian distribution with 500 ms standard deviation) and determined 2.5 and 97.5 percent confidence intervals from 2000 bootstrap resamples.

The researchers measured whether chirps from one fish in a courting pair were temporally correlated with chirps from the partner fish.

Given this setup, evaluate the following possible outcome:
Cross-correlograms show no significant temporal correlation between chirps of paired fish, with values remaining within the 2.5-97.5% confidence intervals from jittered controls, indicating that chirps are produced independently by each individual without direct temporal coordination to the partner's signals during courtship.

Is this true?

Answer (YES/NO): NO